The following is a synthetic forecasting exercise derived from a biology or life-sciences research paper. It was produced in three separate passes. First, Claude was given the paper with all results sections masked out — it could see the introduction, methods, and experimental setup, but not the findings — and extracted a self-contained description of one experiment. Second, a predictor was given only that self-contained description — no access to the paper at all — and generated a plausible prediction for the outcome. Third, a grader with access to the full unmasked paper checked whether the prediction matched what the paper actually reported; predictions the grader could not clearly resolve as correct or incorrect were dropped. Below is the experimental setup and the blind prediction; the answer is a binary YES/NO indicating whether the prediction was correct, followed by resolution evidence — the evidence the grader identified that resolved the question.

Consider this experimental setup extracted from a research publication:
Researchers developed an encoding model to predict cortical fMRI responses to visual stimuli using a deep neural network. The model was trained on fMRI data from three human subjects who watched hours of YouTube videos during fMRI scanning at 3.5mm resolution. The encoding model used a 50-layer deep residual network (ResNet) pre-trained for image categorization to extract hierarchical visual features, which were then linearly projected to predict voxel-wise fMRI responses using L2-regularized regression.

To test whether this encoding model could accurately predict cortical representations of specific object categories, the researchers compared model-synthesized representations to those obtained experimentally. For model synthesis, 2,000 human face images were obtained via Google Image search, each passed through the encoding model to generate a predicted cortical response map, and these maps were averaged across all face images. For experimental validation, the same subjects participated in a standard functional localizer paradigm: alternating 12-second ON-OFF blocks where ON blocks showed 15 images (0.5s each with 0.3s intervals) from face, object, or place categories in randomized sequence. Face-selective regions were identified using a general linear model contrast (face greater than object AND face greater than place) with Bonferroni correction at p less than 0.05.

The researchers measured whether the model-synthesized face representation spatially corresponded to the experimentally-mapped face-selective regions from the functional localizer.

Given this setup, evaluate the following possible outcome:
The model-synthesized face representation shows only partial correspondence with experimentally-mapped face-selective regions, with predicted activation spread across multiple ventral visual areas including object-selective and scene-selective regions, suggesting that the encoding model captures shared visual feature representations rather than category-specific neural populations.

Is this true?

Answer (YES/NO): NO